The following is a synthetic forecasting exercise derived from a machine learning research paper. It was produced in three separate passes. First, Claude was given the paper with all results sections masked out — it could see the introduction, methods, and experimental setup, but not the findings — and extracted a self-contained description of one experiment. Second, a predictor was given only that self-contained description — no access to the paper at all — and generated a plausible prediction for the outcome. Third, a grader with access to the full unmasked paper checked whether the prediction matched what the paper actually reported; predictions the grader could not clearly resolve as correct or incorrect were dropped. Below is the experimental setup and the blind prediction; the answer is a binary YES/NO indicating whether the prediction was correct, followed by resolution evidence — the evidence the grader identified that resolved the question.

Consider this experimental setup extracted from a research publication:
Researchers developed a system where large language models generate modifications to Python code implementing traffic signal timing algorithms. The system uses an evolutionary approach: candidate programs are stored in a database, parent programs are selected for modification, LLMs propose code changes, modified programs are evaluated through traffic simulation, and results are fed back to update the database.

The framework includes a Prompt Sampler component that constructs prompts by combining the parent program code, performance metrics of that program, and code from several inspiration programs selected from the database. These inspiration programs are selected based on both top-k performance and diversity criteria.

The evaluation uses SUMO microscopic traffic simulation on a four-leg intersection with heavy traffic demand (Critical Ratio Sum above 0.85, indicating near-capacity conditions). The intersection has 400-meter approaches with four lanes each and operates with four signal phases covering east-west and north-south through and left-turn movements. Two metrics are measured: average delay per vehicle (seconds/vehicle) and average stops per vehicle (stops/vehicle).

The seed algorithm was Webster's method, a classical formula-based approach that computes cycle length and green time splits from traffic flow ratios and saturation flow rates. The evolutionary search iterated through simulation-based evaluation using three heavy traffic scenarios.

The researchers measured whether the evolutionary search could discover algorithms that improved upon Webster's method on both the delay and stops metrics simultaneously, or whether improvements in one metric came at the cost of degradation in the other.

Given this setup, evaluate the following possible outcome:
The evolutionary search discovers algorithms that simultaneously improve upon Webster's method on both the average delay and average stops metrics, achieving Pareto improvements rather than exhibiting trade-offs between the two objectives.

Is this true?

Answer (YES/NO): YES